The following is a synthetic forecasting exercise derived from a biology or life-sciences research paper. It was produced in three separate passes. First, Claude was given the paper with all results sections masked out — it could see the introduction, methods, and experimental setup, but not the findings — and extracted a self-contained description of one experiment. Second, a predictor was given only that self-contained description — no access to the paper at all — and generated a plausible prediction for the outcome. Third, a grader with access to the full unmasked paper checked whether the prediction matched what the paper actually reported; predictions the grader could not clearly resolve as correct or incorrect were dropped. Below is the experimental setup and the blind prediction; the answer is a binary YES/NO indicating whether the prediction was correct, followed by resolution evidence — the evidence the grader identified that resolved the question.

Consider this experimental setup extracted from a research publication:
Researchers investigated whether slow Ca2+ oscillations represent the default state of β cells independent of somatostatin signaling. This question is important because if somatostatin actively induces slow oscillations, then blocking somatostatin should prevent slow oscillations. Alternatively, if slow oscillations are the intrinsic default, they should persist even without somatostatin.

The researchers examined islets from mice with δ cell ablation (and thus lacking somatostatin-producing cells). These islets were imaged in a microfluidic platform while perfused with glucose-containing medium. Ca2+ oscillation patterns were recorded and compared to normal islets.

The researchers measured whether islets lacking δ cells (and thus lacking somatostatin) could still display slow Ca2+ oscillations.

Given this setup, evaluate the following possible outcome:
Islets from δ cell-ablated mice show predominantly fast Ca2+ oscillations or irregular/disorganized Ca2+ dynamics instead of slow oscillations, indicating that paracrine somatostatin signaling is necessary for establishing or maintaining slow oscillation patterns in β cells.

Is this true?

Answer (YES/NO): NO